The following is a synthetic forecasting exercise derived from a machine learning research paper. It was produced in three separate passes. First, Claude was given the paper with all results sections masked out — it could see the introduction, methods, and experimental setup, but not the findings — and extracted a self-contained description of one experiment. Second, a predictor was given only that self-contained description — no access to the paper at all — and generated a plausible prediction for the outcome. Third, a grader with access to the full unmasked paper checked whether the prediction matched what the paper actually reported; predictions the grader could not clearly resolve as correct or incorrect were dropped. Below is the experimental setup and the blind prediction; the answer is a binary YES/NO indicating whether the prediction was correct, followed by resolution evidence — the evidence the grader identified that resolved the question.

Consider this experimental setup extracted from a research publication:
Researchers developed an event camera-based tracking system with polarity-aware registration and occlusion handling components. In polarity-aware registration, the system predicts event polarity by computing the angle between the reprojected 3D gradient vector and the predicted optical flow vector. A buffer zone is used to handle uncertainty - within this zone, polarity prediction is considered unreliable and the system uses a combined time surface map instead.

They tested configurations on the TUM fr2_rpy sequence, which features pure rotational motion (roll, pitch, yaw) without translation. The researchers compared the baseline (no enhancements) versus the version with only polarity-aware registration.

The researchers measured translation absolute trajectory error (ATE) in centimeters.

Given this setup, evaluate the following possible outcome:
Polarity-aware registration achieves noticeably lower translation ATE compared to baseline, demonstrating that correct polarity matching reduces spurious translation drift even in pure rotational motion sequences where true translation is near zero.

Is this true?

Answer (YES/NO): YES